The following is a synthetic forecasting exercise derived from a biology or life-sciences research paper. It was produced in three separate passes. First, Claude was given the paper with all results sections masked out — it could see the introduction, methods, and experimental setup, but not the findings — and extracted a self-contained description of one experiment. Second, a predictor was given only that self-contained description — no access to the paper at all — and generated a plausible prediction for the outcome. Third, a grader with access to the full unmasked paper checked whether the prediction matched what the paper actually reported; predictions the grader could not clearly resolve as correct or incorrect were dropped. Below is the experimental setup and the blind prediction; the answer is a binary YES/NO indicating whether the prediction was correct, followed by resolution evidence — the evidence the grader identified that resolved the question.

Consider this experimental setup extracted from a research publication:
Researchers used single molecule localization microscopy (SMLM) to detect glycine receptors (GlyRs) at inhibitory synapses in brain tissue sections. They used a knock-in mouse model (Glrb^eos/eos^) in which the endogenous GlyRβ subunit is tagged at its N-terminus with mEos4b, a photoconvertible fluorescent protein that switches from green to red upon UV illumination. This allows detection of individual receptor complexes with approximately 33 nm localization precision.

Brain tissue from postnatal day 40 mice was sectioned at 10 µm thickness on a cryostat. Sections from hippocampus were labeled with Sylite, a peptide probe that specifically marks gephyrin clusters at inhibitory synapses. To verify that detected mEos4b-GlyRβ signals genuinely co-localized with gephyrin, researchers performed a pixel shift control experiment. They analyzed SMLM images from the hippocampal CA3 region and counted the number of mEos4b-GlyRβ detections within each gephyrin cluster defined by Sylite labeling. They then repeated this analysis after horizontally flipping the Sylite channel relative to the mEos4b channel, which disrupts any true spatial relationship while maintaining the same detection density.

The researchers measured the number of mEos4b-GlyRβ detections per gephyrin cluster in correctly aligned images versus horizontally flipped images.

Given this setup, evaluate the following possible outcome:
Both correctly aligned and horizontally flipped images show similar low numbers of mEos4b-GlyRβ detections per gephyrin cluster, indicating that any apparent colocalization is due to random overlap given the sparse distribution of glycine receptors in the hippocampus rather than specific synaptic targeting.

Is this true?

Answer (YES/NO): NO